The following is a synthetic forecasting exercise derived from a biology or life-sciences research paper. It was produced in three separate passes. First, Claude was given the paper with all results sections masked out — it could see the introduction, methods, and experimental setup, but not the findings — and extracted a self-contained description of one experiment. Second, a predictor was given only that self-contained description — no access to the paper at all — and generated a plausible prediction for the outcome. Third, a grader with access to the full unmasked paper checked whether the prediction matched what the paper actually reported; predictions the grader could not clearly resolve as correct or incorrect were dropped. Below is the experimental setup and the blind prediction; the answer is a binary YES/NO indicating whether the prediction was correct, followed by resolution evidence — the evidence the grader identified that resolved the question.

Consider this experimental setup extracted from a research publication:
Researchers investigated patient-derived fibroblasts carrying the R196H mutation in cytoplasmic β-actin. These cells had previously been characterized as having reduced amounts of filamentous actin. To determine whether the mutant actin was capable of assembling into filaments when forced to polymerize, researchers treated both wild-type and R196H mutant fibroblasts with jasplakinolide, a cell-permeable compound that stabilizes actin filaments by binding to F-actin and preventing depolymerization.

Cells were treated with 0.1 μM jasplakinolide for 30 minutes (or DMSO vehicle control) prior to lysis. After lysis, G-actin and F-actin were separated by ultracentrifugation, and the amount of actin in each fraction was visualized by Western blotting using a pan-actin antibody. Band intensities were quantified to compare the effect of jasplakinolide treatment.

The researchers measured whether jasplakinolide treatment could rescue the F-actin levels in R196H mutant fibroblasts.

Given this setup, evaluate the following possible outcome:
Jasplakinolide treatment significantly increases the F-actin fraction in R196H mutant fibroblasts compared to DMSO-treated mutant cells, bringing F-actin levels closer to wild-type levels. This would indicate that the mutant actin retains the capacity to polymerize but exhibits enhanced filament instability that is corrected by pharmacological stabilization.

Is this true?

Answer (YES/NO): YES